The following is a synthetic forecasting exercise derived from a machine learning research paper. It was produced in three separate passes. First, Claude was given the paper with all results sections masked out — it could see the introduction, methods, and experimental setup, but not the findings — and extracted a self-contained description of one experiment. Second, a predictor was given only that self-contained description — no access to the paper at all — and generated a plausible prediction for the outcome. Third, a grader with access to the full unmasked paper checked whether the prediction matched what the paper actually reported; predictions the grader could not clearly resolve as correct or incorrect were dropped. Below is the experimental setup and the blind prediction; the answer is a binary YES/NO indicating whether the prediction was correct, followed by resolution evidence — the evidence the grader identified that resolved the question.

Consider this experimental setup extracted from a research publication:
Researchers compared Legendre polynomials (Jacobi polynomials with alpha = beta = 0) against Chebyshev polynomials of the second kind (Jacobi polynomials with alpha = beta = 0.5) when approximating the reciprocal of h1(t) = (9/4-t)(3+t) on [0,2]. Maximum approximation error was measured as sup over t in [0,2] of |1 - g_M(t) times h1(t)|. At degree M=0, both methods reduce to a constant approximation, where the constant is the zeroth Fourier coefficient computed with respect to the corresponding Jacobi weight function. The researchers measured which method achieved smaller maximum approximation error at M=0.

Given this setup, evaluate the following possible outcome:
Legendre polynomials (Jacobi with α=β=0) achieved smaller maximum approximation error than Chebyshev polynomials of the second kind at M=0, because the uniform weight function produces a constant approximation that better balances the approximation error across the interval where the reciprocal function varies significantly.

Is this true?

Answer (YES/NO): NO